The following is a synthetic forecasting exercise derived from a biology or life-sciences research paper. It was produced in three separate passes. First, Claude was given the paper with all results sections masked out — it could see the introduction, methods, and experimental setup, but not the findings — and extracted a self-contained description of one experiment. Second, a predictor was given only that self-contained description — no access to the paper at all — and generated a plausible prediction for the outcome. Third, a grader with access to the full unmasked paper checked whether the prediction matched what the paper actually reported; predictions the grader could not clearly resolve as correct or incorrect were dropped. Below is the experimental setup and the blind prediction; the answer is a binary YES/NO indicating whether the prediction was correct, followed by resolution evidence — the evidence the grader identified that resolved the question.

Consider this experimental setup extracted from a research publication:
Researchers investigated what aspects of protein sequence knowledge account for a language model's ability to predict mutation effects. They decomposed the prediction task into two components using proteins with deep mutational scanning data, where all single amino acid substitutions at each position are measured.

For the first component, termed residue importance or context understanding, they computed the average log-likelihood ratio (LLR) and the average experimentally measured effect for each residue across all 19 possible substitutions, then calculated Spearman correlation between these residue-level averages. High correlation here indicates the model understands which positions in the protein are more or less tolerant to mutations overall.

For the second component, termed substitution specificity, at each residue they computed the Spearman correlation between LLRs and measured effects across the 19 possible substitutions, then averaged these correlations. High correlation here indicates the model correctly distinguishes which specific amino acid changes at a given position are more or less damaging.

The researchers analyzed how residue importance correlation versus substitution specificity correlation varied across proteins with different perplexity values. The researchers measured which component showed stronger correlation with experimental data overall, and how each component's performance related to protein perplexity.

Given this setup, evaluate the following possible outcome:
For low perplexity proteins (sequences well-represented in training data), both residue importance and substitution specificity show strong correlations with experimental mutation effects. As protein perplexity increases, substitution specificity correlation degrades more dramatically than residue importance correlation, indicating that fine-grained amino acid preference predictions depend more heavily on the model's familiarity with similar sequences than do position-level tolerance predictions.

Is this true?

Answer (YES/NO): NO